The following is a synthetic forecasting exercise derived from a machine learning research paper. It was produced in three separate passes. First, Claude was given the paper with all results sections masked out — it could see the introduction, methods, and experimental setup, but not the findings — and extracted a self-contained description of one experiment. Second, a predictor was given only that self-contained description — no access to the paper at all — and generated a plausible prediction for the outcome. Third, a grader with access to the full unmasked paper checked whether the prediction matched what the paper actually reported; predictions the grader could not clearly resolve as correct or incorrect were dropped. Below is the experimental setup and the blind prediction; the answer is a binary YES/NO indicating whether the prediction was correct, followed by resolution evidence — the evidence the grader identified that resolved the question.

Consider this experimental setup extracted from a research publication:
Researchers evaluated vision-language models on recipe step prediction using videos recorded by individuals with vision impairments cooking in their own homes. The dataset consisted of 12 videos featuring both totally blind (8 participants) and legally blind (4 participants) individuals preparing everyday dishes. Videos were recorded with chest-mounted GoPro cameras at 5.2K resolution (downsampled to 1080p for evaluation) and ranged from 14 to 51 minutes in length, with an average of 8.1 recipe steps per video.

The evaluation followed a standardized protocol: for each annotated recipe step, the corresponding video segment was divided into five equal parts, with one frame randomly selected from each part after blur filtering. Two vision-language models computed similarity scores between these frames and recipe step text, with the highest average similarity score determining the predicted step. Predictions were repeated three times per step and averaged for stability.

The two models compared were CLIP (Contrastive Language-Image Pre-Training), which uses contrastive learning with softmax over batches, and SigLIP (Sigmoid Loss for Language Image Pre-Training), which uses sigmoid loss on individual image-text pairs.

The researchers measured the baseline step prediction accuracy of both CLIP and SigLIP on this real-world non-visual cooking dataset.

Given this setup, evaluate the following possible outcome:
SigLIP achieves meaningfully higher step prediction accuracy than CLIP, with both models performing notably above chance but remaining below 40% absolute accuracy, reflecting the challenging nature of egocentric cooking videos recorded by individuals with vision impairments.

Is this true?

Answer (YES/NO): NO